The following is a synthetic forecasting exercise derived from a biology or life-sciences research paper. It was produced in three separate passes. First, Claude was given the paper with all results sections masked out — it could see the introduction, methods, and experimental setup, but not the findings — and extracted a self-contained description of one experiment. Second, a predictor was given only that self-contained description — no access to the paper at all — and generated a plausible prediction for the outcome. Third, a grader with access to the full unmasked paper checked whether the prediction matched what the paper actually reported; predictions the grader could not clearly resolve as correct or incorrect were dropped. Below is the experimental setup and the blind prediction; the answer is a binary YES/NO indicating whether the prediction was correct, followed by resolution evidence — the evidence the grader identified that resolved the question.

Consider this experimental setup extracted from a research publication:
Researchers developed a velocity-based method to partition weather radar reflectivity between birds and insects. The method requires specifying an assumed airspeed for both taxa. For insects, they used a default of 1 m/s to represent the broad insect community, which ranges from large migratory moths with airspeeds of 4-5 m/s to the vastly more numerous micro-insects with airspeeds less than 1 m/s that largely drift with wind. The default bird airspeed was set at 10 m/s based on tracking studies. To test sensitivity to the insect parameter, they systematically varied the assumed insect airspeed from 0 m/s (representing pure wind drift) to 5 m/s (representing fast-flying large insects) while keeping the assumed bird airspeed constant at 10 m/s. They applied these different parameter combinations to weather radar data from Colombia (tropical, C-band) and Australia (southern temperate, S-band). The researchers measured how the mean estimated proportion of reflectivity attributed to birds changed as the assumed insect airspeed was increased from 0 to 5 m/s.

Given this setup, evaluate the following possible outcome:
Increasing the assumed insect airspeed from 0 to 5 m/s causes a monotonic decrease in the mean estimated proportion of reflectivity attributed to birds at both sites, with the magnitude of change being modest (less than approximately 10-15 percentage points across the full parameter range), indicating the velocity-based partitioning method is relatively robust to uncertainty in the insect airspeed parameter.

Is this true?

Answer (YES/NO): NO